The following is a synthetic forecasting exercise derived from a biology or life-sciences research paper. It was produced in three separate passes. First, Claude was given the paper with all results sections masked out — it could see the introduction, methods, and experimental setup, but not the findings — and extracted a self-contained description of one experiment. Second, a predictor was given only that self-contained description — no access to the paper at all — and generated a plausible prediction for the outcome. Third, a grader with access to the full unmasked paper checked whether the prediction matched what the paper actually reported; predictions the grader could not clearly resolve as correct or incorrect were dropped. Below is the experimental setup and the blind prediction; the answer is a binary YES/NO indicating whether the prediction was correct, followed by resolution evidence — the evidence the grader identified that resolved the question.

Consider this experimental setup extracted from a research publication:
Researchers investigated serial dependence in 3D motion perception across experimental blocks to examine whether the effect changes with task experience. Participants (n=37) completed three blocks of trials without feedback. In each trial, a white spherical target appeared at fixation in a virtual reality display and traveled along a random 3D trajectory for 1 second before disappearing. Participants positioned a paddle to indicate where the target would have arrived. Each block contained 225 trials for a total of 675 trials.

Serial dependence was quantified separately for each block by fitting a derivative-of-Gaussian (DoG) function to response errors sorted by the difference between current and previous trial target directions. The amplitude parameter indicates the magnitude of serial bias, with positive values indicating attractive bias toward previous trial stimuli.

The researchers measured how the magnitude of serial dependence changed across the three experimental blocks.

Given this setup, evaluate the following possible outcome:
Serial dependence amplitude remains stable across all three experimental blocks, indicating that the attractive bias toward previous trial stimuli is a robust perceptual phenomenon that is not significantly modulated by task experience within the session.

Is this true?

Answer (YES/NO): YES